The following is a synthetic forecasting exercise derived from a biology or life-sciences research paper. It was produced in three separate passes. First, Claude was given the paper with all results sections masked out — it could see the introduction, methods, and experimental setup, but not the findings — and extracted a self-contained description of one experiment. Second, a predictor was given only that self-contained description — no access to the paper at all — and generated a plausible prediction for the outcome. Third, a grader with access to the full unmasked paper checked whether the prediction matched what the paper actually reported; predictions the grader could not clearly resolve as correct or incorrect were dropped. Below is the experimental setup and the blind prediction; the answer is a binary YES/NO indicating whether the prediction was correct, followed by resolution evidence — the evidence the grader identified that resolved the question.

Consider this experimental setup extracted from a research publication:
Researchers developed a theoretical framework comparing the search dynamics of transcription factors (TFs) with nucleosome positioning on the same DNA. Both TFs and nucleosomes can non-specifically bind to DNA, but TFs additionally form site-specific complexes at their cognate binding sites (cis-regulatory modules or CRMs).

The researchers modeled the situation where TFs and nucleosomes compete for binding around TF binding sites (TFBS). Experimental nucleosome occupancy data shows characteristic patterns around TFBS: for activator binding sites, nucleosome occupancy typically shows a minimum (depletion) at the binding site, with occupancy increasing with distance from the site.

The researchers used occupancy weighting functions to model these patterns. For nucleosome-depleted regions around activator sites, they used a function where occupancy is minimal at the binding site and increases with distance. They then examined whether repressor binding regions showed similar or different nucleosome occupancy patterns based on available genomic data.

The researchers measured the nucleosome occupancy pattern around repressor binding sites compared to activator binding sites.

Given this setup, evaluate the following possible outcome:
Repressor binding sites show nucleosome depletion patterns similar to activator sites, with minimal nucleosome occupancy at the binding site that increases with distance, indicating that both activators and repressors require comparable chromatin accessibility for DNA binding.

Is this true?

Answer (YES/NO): NO